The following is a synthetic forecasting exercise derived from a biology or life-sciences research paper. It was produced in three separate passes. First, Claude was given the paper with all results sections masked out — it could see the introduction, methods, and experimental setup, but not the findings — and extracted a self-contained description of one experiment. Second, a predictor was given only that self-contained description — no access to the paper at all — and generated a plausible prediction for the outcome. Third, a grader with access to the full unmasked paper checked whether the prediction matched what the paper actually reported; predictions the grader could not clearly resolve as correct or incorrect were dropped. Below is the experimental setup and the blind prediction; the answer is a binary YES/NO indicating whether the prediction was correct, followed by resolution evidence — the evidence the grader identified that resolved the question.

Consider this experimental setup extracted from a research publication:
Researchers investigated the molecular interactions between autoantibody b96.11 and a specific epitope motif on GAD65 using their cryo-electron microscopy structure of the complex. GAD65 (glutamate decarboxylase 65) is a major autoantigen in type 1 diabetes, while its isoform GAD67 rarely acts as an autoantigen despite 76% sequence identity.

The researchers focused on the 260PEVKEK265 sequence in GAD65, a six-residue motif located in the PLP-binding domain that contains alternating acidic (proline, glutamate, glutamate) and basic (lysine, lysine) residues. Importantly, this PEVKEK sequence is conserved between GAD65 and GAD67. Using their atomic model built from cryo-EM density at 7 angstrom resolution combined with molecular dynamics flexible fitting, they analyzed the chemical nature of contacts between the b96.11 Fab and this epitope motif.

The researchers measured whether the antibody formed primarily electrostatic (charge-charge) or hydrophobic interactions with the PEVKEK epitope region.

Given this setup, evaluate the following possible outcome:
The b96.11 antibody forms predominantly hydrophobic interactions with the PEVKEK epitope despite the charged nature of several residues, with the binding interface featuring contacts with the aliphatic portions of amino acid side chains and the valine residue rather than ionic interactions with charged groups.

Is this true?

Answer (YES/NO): NO